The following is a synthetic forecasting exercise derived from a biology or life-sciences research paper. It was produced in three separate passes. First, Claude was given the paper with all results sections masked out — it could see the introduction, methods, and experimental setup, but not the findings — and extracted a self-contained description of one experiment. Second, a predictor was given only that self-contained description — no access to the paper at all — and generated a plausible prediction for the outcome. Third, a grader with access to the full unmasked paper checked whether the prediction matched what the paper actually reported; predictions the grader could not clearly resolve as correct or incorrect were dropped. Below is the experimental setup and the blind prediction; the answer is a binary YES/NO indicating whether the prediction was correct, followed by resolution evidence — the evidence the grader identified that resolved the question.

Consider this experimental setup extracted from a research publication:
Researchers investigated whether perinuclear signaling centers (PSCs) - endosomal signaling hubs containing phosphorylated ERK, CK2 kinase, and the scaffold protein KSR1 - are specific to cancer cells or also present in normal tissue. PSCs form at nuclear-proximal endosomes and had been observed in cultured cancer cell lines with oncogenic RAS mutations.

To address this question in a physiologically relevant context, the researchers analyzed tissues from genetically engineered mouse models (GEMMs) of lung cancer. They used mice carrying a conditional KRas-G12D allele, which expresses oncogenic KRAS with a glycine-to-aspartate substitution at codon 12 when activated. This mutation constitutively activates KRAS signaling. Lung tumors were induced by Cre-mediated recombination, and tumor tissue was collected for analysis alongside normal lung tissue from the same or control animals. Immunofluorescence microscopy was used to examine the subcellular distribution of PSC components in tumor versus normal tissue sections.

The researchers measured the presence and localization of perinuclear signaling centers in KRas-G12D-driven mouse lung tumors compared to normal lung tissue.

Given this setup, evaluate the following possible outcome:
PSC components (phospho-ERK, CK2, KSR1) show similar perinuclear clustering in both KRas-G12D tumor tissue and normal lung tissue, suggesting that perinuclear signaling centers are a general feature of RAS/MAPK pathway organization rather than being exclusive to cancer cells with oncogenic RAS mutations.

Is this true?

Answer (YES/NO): NO